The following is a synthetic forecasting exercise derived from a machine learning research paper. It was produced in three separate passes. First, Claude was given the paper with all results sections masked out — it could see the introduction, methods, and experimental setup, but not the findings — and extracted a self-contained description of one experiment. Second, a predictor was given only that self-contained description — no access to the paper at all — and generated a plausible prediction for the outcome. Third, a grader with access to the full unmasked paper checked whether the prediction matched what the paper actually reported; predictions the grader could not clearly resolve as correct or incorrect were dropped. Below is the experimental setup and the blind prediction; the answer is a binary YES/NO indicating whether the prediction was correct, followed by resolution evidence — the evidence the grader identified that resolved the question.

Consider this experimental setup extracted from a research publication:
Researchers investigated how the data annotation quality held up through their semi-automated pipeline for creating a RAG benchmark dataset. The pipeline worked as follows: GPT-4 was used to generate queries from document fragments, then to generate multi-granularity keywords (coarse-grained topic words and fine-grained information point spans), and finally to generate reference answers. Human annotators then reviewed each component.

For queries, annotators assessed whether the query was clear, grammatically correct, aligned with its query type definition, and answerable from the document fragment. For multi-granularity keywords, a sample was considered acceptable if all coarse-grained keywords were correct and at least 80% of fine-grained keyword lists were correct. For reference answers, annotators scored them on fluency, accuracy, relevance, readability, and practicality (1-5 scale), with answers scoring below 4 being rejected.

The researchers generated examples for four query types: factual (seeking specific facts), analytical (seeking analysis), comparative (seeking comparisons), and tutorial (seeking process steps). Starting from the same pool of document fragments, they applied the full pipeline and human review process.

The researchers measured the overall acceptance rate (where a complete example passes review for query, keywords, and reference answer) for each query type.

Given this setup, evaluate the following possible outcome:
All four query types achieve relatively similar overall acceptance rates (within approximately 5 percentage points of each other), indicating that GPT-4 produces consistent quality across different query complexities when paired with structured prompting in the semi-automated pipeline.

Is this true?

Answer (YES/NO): NO